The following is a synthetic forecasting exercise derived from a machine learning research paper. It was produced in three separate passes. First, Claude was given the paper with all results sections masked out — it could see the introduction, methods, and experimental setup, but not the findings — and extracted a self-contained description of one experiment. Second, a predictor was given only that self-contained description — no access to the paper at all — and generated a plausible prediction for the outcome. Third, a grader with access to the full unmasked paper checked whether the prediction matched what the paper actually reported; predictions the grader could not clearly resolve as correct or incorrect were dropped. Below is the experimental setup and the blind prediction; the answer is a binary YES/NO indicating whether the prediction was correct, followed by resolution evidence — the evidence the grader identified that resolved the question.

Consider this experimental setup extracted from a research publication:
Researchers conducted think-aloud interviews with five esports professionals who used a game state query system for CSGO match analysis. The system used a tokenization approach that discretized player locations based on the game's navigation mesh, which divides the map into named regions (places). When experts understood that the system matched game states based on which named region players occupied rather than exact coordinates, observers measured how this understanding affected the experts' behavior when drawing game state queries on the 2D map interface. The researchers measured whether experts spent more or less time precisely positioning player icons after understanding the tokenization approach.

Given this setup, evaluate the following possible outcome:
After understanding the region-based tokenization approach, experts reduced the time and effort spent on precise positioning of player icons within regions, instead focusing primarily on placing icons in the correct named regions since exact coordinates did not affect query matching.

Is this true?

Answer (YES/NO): YES